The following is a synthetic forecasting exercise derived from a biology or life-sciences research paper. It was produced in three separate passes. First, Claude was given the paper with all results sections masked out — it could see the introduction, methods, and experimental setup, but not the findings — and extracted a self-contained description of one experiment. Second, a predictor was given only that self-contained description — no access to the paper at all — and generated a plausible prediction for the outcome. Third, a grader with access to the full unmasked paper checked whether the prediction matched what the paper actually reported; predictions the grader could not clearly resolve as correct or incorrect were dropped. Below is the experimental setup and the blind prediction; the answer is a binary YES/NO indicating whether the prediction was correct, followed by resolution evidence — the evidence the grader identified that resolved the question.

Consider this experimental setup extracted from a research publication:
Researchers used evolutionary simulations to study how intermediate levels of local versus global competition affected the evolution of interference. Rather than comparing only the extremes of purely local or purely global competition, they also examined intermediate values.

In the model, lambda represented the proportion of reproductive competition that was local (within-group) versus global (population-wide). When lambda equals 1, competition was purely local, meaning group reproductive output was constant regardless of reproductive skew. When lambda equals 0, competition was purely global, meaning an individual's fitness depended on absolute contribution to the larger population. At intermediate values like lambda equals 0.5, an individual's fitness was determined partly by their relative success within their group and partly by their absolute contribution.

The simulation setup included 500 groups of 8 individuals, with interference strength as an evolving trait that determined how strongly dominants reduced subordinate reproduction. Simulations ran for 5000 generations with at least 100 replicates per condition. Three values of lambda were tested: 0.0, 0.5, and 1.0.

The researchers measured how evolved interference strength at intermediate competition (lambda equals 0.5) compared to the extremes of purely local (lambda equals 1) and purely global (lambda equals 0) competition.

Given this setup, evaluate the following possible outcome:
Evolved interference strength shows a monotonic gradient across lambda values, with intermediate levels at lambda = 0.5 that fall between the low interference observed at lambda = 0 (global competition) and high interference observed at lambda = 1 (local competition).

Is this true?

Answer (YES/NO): YES